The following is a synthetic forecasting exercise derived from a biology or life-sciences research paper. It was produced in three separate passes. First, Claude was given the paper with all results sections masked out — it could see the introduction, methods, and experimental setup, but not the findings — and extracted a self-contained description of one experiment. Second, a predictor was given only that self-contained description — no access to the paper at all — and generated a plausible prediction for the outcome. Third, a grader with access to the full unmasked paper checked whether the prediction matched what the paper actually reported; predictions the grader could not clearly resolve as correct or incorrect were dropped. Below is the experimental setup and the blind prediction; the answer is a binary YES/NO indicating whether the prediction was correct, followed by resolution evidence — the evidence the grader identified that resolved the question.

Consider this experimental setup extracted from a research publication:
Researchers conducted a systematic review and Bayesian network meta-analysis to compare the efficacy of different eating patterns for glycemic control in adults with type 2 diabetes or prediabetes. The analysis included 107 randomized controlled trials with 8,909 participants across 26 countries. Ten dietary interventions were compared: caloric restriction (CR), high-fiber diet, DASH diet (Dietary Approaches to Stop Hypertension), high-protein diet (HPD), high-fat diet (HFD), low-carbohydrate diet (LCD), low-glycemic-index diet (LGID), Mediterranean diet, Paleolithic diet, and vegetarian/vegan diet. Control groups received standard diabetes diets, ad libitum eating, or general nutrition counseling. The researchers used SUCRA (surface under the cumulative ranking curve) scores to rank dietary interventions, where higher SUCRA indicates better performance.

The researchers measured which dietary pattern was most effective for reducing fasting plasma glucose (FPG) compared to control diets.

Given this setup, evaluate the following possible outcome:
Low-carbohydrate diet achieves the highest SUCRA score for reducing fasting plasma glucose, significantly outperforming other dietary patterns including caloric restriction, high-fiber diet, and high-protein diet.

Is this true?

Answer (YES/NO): NO